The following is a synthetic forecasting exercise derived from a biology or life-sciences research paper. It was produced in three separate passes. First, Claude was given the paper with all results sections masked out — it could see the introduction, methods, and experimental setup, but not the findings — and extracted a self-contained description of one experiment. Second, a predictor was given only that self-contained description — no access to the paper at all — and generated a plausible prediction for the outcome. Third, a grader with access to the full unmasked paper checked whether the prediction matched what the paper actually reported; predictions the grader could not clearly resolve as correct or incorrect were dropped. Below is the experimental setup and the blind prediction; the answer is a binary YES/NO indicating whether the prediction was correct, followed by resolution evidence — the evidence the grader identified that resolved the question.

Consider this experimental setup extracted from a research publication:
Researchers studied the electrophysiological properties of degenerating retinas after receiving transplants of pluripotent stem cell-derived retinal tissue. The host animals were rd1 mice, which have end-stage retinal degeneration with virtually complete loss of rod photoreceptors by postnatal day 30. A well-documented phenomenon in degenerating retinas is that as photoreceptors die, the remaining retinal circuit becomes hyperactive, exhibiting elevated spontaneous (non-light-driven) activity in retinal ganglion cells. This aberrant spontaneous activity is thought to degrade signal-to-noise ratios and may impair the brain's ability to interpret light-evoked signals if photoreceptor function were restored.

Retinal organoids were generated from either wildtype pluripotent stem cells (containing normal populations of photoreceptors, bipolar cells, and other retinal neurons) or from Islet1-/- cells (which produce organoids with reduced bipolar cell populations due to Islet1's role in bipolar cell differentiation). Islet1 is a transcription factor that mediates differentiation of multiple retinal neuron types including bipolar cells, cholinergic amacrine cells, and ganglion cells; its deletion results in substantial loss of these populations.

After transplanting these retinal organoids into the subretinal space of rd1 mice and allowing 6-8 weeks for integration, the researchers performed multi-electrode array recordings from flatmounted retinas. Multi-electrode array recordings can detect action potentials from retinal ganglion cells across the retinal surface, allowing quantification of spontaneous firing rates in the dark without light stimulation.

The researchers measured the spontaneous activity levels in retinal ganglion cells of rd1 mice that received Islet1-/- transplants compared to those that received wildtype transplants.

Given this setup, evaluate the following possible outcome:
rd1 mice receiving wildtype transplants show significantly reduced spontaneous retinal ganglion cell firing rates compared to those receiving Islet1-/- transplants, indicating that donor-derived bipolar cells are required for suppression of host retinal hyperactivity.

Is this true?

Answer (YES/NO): NO